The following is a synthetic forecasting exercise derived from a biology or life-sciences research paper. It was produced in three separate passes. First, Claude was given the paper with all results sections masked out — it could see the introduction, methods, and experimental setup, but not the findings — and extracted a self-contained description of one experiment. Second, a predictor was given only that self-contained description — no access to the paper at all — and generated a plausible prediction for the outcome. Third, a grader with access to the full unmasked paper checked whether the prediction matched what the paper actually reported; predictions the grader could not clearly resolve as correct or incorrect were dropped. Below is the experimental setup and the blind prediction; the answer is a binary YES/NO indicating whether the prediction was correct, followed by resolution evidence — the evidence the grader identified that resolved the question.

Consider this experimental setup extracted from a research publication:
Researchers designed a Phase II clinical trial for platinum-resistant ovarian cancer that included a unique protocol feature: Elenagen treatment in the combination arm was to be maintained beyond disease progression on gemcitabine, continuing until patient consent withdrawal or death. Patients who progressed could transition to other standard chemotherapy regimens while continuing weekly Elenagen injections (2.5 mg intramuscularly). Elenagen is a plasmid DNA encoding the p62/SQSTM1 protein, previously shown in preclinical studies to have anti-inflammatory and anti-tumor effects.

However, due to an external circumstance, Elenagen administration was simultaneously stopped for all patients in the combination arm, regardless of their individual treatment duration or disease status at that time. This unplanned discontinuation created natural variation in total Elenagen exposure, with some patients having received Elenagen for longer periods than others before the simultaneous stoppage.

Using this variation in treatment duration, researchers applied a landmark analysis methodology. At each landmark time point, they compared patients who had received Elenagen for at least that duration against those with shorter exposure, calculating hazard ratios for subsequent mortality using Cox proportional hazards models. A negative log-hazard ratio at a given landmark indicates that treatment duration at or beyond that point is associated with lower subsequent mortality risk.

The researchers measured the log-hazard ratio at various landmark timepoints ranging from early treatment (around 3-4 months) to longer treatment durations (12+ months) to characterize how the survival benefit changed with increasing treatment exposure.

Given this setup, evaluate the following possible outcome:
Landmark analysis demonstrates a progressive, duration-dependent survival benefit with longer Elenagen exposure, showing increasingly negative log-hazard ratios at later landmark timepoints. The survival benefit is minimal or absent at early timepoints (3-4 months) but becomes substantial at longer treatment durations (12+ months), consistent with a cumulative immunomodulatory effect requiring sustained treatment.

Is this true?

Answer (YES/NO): NO